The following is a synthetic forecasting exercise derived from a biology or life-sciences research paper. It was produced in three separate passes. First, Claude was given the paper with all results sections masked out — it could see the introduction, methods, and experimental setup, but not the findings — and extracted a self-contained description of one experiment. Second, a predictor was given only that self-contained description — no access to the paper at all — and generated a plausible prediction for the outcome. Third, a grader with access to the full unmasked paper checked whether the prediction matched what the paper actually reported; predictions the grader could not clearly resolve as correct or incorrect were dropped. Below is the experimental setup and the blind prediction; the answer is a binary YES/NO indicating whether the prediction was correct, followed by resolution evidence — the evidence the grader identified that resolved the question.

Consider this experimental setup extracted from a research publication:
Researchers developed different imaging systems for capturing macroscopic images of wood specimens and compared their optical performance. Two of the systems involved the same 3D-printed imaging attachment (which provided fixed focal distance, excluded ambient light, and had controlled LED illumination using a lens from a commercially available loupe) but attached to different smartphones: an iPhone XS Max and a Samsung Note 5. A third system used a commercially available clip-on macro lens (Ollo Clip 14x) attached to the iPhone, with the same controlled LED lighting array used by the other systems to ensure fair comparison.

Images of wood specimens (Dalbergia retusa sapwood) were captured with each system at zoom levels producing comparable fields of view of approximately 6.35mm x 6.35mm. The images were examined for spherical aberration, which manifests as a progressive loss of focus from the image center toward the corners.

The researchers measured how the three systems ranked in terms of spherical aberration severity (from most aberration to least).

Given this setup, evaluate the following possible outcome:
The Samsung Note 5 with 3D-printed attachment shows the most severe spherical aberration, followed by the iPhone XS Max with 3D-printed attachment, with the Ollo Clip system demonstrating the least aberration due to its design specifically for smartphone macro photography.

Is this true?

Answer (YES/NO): NO